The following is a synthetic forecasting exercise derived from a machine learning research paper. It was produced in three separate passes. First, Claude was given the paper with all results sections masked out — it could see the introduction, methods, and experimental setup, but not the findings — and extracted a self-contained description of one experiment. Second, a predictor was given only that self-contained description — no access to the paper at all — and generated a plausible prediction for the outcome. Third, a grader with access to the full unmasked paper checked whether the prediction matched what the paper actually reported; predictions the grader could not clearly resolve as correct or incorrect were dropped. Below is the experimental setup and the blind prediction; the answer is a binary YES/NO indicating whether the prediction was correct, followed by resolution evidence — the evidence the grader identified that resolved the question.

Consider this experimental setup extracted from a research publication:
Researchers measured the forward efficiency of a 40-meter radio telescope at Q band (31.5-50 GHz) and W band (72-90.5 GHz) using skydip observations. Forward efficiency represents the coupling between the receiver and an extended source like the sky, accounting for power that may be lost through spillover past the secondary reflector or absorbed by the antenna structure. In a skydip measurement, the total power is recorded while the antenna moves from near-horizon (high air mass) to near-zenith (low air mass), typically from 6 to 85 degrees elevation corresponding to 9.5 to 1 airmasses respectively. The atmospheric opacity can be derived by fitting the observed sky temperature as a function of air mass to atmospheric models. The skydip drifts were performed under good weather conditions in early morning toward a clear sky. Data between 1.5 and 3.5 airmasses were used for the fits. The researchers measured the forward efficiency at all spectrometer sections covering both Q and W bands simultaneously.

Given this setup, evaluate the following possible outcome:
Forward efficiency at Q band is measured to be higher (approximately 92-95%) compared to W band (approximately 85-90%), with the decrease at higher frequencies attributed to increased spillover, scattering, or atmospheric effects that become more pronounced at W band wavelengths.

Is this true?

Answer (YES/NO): NO